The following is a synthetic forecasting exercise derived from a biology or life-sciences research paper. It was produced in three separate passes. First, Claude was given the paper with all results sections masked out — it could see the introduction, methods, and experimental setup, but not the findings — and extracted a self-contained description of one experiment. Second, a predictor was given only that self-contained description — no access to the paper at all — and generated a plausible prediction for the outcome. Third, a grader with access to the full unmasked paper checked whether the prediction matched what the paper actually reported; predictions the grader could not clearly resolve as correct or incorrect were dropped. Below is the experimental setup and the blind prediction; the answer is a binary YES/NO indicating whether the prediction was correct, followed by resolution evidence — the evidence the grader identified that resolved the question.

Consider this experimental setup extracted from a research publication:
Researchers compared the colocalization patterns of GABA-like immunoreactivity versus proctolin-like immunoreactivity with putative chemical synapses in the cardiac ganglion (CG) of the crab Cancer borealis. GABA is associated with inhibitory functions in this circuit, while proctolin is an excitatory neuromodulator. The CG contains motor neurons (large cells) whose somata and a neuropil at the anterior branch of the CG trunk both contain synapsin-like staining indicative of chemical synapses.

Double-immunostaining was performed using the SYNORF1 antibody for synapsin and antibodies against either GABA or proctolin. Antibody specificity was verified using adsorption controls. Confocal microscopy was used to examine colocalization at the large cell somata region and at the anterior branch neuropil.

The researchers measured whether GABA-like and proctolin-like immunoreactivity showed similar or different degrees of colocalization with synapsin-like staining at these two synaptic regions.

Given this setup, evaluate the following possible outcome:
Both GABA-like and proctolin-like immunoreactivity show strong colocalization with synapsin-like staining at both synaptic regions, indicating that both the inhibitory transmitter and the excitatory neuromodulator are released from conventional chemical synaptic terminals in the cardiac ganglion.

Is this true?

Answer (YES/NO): NO